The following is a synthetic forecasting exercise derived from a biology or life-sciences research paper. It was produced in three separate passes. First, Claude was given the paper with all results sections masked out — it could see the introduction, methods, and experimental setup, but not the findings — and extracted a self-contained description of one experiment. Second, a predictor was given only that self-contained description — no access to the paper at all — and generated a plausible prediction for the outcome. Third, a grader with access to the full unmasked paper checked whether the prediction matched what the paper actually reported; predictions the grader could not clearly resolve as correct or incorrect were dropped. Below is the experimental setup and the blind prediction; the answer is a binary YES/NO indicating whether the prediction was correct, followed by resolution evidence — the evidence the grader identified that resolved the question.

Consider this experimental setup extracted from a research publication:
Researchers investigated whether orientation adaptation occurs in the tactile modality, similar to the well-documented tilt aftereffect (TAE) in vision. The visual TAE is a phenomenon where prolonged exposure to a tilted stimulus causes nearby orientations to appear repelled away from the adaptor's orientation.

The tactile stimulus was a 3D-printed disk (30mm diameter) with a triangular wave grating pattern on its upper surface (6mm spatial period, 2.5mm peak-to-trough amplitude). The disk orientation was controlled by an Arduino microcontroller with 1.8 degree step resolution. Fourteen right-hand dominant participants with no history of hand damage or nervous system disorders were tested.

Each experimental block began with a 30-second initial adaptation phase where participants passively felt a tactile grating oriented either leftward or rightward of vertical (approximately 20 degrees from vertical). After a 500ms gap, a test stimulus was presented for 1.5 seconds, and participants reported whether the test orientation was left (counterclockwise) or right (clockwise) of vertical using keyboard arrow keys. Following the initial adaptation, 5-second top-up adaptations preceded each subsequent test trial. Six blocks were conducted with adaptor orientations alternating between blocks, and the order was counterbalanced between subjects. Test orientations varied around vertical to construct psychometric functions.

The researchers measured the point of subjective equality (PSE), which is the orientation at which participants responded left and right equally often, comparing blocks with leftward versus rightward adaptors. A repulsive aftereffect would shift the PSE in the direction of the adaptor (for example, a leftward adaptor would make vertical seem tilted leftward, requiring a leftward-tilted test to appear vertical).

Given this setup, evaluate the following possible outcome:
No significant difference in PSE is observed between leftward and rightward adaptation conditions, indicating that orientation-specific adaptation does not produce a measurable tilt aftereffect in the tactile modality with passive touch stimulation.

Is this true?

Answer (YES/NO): NO